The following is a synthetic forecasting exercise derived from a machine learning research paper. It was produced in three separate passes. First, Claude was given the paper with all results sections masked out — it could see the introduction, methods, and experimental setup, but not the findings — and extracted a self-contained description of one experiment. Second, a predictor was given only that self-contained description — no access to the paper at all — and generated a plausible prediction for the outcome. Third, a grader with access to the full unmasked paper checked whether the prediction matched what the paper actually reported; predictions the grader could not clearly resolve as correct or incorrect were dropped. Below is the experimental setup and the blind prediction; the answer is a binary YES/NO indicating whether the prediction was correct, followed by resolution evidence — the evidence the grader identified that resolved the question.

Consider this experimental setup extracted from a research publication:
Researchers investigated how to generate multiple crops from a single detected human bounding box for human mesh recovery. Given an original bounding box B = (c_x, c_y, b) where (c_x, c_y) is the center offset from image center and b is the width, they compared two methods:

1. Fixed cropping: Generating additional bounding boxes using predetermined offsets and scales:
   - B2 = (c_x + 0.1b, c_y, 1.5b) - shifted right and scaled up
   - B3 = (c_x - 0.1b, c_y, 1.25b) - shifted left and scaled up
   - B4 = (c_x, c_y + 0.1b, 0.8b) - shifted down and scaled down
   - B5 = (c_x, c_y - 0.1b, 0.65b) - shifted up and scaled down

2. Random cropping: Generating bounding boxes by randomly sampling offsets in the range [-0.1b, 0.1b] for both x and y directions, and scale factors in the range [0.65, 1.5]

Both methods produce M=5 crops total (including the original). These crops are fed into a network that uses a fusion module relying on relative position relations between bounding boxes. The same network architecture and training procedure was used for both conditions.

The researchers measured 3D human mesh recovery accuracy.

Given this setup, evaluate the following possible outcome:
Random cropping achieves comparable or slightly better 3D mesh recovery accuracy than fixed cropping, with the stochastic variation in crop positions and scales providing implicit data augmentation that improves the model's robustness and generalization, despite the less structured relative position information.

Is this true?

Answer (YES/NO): NO